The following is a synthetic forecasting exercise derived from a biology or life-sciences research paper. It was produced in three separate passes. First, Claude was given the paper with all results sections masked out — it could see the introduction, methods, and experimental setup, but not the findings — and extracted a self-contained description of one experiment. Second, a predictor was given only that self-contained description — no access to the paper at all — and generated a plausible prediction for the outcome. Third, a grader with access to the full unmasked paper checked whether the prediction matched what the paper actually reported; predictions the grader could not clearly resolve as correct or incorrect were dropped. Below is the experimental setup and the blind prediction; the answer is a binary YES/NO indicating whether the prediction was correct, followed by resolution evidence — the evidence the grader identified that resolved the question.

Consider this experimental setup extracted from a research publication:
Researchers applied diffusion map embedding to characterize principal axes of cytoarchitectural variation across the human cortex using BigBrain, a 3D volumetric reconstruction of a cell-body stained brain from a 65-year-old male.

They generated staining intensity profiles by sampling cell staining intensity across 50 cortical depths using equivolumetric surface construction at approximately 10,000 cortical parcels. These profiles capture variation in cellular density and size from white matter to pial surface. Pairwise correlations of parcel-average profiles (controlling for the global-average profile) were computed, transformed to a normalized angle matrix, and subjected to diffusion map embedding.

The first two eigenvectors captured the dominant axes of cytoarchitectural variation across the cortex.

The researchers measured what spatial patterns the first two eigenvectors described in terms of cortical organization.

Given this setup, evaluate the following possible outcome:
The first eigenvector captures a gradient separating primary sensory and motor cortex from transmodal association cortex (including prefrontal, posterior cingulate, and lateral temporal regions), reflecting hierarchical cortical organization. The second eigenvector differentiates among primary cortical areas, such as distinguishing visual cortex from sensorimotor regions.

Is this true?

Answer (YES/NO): NO